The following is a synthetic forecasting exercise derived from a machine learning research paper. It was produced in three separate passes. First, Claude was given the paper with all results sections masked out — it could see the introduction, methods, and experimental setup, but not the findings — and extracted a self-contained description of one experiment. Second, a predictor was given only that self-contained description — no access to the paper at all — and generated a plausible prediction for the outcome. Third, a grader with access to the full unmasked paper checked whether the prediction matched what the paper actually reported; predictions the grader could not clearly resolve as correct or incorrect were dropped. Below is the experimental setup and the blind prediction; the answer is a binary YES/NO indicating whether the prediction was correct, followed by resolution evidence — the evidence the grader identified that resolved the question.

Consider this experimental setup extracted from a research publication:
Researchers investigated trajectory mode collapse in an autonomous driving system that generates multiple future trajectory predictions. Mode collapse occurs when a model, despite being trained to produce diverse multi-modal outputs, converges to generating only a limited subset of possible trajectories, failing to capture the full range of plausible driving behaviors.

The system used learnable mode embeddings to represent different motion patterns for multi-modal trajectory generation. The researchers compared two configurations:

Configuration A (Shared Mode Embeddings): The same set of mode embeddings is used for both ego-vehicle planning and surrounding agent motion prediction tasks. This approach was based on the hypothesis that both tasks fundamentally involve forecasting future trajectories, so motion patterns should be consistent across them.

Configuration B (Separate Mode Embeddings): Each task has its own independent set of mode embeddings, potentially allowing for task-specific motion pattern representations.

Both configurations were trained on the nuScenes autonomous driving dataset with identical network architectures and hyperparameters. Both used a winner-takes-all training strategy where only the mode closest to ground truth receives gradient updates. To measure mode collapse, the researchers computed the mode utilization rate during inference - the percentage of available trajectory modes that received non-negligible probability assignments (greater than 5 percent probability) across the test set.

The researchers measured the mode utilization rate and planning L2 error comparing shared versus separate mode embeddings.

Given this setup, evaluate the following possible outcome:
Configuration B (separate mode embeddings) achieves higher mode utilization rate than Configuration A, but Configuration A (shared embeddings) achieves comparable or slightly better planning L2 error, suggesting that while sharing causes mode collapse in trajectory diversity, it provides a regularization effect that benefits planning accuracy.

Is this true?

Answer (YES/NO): NO